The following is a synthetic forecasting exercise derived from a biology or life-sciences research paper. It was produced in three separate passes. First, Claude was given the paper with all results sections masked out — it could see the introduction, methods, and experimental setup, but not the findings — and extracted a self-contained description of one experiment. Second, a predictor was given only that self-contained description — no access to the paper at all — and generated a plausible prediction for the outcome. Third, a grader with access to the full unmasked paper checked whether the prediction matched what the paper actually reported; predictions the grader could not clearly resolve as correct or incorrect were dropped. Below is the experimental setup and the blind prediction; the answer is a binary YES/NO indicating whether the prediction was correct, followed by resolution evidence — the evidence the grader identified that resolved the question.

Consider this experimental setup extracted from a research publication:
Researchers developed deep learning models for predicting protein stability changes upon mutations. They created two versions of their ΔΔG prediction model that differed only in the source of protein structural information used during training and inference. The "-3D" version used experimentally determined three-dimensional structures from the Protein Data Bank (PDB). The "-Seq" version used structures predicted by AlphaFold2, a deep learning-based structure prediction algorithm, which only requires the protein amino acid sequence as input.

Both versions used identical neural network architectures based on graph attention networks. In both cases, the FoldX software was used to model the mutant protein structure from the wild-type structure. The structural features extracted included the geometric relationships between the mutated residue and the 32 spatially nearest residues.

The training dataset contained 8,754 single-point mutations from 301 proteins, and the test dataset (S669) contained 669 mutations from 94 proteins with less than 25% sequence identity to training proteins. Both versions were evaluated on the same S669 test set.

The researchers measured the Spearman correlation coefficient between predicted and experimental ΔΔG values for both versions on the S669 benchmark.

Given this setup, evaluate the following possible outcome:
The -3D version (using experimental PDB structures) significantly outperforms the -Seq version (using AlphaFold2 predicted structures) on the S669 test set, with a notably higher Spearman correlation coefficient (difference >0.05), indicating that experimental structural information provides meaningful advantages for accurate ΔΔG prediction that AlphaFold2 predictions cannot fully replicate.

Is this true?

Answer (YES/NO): NO